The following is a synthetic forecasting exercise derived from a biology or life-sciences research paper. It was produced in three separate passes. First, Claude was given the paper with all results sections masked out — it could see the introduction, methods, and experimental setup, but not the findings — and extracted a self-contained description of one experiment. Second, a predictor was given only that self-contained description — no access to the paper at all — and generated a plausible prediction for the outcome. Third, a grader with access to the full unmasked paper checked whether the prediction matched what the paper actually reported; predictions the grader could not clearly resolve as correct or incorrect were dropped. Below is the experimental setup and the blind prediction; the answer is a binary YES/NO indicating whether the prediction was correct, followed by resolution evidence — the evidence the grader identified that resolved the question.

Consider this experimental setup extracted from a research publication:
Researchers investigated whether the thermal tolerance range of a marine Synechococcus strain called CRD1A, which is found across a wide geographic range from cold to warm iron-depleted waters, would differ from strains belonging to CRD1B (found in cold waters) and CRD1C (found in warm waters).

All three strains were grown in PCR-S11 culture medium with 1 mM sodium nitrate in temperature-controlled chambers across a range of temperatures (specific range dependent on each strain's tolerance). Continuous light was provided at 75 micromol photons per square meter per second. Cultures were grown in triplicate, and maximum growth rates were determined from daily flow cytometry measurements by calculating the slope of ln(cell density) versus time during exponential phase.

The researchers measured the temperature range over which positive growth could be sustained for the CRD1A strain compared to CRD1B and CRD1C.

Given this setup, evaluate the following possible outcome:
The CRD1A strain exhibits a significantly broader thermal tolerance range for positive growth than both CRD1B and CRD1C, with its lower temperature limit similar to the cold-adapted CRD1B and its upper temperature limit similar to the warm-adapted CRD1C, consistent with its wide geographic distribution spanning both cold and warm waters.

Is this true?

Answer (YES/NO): NO